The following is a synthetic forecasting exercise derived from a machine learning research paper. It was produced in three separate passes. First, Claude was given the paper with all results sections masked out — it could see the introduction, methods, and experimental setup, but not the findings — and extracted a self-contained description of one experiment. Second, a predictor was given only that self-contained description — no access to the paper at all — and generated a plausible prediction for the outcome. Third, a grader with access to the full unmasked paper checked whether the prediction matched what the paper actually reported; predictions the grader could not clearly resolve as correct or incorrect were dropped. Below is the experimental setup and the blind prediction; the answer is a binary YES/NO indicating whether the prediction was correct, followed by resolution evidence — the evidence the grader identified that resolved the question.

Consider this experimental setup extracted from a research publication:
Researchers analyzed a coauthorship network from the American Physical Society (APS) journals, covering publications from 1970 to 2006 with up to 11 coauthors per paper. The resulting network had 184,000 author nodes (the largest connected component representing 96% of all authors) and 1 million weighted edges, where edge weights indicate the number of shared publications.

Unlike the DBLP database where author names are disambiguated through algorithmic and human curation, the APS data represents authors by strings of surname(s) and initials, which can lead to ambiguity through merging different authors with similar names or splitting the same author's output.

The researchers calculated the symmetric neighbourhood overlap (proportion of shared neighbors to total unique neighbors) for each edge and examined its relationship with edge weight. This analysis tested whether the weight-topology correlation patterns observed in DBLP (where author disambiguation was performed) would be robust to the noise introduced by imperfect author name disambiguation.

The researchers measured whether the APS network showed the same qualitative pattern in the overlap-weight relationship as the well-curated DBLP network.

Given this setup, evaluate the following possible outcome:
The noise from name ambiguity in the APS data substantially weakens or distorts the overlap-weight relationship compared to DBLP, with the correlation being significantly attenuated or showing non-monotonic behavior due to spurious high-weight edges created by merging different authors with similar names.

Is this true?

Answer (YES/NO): NO